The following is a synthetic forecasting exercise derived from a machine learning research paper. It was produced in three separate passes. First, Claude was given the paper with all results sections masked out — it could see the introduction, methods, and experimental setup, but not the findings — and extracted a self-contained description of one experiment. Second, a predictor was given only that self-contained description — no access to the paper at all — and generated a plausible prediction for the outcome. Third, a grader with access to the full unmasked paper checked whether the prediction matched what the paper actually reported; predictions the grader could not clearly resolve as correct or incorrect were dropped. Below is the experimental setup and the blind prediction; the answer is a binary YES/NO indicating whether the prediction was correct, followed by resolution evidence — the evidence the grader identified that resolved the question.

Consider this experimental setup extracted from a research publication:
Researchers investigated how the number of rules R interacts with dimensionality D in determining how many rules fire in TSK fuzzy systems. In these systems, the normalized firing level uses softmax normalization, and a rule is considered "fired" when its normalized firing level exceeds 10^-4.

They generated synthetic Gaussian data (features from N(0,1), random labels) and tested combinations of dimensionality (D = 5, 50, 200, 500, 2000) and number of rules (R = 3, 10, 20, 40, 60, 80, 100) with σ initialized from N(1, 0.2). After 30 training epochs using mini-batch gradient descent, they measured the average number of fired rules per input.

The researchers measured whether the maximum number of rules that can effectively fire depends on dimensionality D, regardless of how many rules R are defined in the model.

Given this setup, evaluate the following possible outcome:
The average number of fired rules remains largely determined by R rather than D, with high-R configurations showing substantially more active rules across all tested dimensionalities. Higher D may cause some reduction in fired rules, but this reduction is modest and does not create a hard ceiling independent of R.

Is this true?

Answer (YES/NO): NO